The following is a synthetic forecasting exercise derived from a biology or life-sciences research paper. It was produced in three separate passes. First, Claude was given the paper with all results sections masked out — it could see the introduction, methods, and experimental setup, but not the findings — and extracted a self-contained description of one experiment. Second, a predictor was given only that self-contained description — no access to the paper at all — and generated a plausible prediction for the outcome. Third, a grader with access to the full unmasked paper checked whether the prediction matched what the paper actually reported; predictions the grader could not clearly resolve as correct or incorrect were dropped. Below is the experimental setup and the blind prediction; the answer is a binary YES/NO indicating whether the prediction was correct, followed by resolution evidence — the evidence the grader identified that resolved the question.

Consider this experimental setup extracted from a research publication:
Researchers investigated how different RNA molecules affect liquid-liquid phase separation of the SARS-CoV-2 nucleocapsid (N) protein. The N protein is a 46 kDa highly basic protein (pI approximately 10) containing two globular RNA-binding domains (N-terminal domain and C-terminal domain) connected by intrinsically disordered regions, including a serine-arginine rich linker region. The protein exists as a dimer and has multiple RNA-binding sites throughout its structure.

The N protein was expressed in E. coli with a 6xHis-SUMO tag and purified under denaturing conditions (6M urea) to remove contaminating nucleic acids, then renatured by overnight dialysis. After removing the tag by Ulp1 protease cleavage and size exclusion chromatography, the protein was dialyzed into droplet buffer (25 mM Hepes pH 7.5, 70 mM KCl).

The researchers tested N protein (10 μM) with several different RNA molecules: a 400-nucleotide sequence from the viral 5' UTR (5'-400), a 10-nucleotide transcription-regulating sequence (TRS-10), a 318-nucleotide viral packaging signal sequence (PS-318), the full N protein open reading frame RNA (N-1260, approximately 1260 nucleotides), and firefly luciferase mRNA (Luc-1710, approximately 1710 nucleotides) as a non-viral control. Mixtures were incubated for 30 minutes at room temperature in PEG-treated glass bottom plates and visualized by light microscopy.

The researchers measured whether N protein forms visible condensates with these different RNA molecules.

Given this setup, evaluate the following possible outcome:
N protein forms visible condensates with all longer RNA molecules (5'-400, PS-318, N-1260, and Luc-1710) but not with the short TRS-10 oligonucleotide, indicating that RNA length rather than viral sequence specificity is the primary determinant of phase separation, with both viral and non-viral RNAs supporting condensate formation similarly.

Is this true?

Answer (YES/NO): NO